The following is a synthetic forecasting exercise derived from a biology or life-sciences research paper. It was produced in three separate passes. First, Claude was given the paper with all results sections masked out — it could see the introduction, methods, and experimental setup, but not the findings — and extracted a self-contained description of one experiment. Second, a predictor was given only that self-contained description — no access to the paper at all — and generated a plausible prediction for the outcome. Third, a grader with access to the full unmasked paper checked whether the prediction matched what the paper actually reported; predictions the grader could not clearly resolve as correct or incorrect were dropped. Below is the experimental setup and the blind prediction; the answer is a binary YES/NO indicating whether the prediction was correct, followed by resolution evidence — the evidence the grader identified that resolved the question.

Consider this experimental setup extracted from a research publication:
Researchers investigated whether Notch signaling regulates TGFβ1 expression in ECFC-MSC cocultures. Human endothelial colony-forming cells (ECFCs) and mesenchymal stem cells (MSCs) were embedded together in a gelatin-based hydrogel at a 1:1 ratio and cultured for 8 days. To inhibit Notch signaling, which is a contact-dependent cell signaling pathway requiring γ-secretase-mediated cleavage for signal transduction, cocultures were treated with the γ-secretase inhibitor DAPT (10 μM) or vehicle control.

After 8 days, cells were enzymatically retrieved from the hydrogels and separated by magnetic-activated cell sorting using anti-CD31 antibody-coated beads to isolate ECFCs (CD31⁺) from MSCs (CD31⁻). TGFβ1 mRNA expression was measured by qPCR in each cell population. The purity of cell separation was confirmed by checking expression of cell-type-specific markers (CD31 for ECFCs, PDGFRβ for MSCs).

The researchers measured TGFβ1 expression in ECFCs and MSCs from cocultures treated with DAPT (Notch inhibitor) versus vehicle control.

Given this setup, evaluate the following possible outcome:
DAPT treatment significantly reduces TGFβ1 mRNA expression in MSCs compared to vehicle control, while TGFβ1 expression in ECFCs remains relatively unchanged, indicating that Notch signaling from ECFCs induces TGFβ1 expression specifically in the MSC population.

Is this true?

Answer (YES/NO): NO